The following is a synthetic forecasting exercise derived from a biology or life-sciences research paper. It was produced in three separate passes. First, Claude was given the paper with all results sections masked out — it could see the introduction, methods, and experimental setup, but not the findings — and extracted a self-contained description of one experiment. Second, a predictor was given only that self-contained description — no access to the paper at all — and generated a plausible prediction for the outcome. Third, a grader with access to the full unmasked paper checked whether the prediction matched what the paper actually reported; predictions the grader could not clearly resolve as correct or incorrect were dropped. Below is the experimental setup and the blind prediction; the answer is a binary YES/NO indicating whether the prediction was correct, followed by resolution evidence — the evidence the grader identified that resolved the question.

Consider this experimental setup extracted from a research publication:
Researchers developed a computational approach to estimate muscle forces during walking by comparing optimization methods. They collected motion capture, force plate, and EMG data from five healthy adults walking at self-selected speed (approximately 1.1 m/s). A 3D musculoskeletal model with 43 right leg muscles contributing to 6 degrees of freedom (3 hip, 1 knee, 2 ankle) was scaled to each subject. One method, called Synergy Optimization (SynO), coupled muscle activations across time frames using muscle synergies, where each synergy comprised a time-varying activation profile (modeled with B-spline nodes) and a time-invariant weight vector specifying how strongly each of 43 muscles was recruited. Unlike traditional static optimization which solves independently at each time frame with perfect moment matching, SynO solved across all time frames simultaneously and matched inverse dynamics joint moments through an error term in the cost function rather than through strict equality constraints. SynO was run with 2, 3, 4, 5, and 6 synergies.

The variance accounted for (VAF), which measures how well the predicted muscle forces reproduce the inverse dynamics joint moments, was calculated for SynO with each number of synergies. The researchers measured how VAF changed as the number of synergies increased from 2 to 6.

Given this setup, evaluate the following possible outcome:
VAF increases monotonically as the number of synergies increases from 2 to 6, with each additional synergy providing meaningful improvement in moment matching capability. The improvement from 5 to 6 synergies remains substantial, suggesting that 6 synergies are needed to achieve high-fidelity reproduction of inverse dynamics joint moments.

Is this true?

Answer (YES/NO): NO